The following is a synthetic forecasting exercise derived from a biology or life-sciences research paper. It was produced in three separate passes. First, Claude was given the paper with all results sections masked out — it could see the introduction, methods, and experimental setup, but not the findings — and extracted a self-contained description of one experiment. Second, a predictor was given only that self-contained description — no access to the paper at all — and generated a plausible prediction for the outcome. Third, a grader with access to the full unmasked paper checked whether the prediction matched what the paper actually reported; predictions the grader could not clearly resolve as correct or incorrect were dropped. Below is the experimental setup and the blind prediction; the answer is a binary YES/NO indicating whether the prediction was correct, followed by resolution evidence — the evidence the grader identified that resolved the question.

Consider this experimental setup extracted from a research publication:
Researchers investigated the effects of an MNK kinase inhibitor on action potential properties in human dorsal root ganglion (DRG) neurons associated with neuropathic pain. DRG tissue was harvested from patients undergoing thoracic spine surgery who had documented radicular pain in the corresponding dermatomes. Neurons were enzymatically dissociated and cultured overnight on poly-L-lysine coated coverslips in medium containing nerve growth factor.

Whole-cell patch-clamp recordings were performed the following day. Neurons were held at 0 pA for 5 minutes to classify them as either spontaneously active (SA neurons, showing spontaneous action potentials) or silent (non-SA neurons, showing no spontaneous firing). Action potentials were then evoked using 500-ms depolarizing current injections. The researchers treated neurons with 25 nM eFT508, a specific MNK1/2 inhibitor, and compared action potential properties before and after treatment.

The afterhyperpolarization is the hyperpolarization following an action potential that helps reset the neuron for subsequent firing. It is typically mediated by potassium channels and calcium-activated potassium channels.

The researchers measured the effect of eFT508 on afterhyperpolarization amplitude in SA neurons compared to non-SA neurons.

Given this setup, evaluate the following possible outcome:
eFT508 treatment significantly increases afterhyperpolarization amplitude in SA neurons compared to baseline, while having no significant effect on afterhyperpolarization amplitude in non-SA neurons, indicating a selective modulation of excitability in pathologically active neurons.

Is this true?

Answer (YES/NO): NO